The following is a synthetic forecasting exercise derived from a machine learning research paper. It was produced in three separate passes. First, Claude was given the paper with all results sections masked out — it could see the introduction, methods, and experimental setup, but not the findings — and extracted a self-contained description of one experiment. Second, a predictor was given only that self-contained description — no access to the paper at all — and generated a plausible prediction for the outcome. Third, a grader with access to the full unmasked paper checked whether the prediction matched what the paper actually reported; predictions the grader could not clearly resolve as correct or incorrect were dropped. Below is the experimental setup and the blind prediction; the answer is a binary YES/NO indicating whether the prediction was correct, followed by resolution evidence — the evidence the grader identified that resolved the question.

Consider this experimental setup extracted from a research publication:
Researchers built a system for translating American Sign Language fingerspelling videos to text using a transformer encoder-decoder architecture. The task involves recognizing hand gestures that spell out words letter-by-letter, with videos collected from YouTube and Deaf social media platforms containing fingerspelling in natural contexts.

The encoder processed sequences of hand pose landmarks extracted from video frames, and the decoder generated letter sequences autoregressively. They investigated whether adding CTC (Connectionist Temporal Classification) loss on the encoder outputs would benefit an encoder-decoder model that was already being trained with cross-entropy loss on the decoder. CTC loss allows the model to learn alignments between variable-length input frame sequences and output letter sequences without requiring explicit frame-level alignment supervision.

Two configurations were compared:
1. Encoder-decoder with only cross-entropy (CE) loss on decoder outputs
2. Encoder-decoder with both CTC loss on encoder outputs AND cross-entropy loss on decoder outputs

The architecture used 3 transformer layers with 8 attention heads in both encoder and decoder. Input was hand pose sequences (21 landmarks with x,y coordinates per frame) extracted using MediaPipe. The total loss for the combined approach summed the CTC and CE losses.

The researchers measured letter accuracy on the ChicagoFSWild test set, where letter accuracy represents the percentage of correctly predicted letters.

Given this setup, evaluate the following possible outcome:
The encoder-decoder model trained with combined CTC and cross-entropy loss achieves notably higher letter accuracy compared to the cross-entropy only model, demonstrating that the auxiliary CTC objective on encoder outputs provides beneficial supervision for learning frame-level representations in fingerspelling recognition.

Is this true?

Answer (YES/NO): NO